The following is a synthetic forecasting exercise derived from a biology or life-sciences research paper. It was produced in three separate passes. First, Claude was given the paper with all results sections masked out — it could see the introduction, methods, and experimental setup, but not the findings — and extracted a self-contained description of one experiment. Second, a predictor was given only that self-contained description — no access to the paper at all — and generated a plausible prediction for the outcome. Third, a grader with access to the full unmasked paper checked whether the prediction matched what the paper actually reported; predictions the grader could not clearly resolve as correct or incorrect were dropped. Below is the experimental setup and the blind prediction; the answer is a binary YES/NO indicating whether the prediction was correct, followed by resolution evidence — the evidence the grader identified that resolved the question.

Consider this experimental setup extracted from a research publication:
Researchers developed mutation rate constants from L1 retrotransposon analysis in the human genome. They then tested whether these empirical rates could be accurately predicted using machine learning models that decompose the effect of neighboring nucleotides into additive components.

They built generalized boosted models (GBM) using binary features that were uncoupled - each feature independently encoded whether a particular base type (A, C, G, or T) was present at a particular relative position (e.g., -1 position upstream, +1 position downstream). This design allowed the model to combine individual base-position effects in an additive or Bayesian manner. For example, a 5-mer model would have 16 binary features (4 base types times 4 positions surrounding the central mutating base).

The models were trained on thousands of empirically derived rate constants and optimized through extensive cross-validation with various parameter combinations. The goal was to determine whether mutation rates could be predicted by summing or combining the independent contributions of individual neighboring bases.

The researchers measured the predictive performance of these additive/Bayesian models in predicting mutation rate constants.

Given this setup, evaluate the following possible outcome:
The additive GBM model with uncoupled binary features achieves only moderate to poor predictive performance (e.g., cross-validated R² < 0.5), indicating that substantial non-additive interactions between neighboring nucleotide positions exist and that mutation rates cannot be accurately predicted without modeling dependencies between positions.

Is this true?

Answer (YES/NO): YES